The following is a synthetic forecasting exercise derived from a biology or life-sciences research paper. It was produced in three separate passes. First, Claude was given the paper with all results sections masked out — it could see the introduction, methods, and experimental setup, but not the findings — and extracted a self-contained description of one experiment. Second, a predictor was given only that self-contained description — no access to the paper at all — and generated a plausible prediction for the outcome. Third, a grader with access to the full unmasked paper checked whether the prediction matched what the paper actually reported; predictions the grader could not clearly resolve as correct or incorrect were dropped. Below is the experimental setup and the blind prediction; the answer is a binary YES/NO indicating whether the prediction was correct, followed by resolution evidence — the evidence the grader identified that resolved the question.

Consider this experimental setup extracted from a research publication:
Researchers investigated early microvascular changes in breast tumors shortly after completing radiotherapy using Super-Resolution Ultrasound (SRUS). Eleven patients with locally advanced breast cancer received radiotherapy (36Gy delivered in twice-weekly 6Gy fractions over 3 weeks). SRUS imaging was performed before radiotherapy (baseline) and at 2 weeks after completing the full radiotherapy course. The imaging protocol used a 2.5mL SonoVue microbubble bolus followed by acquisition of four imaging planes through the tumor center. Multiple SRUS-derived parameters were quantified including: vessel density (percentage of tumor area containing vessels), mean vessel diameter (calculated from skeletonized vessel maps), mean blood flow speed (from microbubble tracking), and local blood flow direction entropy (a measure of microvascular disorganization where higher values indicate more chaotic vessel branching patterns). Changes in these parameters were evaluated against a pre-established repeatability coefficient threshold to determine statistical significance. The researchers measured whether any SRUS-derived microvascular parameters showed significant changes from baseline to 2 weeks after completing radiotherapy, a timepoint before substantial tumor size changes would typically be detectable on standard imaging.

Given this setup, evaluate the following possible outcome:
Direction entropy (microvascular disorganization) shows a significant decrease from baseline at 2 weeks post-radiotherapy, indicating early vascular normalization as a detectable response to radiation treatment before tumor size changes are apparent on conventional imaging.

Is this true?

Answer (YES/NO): NO